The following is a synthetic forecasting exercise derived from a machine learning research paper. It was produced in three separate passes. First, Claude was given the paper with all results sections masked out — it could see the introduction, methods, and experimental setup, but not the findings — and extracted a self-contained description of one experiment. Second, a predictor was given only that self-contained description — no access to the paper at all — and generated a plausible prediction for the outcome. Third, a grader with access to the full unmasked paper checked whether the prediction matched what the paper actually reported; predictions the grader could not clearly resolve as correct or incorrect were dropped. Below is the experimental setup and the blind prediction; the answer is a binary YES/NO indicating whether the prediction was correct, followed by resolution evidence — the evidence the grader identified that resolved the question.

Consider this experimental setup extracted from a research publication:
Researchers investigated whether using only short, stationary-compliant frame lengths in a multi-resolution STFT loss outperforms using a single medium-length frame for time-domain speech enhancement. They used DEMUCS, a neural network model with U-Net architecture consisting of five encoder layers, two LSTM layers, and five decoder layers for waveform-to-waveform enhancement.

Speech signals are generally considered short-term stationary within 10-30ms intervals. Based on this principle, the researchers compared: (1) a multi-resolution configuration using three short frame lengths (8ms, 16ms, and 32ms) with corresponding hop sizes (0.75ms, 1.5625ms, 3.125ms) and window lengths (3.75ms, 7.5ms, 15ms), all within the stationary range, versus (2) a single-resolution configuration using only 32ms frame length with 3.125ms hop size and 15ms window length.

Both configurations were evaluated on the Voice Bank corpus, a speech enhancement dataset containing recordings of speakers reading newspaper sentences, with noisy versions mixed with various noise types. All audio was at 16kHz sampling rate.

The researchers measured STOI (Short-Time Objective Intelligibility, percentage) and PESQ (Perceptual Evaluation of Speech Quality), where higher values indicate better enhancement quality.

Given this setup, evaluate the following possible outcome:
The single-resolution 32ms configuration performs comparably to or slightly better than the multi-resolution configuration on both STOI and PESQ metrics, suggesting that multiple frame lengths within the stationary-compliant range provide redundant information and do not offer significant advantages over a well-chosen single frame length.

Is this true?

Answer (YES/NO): YES